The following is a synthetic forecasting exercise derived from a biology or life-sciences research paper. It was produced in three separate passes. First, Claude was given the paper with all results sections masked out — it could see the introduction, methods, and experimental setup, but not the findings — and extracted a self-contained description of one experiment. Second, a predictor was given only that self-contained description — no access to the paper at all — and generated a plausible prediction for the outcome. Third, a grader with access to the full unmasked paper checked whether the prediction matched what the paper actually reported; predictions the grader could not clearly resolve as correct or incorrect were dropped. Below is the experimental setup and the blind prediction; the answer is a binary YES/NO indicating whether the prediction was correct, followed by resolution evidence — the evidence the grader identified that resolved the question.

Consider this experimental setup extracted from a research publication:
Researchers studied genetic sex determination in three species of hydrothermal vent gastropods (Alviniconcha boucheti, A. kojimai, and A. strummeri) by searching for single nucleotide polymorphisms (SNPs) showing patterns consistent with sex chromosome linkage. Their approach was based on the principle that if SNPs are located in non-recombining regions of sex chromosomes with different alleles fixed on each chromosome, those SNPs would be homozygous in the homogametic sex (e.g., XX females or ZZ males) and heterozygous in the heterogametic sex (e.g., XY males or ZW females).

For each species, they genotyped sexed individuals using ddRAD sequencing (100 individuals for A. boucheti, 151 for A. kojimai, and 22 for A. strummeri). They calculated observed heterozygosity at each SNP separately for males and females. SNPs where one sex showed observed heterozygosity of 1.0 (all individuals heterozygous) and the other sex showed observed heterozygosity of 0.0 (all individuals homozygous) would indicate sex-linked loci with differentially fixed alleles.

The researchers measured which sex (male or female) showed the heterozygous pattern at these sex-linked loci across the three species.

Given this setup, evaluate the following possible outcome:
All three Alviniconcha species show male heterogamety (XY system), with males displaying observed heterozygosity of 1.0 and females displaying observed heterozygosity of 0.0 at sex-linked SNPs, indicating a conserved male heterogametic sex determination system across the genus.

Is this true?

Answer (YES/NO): NO